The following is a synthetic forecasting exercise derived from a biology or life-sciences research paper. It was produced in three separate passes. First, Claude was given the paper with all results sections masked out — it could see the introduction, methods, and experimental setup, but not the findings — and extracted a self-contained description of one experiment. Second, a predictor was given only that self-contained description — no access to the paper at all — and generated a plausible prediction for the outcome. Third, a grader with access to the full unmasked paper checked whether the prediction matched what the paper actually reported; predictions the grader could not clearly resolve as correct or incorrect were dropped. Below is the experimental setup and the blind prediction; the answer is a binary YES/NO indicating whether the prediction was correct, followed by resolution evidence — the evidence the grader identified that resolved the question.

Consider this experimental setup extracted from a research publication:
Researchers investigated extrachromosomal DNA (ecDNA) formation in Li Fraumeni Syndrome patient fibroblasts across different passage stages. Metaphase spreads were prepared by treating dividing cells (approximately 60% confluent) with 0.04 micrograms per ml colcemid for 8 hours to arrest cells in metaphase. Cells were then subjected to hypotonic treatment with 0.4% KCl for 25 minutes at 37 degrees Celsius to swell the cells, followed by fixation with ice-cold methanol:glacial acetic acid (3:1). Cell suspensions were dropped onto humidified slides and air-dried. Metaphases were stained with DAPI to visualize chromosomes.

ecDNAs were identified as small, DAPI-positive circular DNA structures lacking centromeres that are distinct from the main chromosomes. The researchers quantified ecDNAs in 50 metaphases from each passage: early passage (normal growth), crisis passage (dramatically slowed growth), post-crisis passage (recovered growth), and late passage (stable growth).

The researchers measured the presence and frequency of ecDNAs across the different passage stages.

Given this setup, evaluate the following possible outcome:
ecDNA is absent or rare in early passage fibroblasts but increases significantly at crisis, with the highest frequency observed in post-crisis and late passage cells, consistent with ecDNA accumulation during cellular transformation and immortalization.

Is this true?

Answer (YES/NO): NO